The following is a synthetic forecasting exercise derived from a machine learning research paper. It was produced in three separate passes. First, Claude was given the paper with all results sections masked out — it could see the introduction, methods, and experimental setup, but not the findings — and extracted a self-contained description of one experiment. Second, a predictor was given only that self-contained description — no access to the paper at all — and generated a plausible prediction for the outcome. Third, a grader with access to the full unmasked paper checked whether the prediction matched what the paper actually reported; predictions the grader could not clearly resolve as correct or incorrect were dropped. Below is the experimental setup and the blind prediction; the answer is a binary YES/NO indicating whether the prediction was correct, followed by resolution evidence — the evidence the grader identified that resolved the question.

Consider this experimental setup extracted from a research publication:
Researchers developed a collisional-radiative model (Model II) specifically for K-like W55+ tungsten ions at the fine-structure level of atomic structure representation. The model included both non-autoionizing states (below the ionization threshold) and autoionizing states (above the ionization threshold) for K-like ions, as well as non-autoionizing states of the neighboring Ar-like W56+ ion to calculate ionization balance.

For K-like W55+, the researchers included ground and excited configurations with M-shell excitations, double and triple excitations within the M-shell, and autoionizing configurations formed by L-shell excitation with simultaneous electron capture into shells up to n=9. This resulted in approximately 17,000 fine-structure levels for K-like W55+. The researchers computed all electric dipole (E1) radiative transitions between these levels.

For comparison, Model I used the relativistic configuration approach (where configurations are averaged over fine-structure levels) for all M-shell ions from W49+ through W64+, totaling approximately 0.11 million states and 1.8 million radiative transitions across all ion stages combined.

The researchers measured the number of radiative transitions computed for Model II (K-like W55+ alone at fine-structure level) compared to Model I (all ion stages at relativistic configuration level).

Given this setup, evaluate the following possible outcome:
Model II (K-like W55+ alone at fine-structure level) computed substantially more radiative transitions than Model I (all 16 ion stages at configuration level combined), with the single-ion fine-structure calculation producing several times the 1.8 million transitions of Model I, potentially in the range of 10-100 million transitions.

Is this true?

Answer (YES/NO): YES